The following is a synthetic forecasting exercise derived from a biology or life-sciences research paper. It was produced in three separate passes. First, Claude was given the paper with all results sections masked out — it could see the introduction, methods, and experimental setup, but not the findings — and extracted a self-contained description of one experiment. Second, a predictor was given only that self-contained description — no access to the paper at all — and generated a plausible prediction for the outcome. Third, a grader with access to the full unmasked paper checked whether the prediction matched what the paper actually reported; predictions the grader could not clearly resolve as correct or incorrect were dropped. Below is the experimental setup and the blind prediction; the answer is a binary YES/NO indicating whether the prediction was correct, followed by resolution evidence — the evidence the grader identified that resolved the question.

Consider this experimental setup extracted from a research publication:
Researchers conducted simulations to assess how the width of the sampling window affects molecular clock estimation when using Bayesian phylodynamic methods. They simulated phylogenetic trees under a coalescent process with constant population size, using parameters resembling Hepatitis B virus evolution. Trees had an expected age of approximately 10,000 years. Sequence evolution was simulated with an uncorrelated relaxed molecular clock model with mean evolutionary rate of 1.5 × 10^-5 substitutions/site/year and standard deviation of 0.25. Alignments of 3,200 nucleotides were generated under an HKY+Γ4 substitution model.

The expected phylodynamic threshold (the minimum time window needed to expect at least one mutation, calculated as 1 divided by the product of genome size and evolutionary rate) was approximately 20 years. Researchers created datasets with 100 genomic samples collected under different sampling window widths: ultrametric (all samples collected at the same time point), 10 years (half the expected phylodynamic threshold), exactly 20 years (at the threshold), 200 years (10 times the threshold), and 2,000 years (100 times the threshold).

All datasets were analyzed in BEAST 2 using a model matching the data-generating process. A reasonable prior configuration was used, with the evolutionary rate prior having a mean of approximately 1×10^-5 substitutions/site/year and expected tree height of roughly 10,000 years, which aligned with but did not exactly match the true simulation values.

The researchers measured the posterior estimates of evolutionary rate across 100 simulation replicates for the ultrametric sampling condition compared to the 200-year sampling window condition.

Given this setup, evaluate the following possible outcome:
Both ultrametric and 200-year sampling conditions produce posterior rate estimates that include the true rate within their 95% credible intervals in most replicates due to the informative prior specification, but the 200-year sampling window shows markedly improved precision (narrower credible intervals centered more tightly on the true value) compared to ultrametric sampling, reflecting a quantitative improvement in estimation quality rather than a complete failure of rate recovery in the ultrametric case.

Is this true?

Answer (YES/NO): YES